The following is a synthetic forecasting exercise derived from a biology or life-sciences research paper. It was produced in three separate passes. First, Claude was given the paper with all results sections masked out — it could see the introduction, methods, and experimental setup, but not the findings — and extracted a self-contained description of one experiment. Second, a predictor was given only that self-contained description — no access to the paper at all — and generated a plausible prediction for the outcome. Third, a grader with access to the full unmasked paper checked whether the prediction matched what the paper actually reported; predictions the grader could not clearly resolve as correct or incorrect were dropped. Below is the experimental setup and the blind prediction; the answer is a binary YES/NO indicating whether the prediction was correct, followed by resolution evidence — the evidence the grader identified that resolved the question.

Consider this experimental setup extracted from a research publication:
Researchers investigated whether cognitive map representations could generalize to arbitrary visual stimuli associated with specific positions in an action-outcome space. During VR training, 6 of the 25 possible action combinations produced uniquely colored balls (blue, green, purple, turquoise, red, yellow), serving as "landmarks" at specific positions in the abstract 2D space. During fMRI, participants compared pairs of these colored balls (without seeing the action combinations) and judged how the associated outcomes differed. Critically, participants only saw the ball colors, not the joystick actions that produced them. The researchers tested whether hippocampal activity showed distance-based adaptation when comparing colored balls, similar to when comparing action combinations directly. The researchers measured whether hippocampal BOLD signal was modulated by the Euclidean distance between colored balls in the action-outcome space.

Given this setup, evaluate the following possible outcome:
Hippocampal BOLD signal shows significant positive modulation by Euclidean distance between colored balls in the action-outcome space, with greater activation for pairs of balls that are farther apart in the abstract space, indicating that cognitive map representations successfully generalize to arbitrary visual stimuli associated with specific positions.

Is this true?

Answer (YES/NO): YES